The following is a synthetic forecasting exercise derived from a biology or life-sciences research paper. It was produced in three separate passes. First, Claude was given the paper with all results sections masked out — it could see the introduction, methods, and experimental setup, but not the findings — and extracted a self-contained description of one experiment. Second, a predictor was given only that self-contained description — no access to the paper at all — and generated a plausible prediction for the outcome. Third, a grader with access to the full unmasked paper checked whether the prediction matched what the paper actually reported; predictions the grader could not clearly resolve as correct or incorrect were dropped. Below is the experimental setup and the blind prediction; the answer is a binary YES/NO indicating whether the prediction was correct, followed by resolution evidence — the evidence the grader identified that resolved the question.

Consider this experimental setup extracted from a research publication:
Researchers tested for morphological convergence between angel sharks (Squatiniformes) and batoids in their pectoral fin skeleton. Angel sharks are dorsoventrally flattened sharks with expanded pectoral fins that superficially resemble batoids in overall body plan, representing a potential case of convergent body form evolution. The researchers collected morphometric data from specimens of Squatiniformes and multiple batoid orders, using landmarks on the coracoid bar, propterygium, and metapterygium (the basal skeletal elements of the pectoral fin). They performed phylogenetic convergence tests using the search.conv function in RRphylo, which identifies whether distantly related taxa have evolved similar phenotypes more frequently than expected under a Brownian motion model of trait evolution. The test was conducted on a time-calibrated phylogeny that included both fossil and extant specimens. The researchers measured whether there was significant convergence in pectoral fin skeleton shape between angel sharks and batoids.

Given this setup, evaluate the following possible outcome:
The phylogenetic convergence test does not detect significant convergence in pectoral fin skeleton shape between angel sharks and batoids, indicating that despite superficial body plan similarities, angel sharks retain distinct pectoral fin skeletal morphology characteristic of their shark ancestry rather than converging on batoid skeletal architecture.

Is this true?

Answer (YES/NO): YES